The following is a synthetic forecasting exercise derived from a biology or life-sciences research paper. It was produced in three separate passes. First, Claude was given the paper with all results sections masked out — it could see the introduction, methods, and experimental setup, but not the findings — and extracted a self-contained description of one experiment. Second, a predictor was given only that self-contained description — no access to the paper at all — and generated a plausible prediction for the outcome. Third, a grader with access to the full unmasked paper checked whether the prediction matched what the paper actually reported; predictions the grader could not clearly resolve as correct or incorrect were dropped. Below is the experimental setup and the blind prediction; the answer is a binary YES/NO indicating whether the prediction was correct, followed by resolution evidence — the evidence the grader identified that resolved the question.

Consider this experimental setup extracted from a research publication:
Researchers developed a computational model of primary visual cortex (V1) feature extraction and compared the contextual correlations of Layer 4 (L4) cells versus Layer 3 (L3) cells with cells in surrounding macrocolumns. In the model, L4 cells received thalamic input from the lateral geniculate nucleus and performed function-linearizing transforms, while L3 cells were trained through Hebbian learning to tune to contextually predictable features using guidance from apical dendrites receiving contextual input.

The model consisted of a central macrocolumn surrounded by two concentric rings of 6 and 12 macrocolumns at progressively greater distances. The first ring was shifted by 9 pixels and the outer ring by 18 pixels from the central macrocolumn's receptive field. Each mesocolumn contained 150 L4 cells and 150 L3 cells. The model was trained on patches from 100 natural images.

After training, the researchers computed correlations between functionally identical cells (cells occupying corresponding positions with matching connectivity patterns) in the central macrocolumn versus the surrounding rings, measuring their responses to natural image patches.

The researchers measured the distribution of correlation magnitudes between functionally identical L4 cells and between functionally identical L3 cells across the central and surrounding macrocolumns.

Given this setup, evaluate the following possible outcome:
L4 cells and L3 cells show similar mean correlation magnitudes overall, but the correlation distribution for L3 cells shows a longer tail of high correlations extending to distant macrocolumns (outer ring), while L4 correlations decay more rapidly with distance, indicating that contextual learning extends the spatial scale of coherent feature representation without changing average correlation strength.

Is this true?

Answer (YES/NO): NO